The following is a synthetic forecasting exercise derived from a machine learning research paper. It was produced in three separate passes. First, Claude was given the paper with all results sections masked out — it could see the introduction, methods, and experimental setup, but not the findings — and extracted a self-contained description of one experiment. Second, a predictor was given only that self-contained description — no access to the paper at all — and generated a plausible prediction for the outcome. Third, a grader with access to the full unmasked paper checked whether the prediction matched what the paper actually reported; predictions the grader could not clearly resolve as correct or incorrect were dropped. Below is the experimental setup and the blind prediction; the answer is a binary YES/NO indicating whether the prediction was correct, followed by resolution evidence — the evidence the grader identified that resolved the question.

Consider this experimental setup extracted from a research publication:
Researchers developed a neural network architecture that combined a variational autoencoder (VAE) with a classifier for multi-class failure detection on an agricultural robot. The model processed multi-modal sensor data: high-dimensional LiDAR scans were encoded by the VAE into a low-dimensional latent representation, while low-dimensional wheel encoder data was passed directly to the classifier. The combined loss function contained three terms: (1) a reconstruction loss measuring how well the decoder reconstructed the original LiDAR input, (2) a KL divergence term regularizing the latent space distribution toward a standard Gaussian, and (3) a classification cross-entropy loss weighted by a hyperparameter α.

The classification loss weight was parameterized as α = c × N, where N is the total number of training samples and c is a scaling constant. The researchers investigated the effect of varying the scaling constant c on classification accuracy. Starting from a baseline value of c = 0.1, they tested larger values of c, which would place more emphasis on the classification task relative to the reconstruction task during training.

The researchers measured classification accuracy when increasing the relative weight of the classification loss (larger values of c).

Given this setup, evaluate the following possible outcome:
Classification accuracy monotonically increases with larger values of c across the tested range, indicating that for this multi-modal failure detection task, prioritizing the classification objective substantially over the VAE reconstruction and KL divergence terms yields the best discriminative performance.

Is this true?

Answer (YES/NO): NO